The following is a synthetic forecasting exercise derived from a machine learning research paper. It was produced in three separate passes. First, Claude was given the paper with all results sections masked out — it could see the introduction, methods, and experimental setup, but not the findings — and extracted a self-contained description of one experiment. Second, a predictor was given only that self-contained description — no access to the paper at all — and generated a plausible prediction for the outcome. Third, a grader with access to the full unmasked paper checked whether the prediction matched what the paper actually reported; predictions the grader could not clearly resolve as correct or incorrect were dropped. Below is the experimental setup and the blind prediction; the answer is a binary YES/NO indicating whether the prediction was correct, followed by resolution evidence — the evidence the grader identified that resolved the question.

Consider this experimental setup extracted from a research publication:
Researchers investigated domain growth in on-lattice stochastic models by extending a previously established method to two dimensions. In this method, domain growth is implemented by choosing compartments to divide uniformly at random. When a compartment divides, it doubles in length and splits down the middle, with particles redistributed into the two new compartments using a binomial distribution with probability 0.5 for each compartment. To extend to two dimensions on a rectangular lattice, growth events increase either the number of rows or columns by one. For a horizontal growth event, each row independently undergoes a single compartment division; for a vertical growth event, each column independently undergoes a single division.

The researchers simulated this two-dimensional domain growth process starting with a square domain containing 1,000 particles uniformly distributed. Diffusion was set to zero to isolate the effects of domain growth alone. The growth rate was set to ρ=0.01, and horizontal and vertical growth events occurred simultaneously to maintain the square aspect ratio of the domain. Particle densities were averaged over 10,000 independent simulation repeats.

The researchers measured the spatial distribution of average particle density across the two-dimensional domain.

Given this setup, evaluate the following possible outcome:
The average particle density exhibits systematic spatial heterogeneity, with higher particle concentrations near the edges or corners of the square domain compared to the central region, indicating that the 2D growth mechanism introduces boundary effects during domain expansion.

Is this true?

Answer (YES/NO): YES